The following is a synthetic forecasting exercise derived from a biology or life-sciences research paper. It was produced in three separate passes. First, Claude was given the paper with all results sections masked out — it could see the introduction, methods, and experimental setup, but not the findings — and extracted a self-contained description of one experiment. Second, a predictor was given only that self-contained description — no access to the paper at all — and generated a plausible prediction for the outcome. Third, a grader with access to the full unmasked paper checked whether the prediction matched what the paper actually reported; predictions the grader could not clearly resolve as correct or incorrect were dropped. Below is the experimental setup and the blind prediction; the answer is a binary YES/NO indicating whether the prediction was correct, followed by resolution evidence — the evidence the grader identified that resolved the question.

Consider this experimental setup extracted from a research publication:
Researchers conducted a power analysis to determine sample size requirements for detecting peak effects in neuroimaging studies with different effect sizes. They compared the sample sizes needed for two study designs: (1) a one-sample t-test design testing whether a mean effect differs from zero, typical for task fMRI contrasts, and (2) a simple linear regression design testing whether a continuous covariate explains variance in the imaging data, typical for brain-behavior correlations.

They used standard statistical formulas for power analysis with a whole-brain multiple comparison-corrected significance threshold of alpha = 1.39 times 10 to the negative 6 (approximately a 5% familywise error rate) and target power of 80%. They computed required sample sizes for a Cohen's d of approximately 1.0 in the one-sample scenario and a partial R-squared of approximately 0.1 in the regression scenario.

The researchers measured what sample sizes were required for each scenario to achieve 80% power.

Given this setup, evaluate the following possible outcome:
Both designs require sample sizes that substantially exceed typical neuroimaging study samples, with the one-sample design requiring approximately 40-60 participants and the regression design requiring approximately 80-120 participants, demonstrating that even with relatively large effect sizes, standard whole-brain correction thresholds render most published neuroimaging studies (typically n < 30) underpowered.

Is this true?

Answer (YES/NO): NO